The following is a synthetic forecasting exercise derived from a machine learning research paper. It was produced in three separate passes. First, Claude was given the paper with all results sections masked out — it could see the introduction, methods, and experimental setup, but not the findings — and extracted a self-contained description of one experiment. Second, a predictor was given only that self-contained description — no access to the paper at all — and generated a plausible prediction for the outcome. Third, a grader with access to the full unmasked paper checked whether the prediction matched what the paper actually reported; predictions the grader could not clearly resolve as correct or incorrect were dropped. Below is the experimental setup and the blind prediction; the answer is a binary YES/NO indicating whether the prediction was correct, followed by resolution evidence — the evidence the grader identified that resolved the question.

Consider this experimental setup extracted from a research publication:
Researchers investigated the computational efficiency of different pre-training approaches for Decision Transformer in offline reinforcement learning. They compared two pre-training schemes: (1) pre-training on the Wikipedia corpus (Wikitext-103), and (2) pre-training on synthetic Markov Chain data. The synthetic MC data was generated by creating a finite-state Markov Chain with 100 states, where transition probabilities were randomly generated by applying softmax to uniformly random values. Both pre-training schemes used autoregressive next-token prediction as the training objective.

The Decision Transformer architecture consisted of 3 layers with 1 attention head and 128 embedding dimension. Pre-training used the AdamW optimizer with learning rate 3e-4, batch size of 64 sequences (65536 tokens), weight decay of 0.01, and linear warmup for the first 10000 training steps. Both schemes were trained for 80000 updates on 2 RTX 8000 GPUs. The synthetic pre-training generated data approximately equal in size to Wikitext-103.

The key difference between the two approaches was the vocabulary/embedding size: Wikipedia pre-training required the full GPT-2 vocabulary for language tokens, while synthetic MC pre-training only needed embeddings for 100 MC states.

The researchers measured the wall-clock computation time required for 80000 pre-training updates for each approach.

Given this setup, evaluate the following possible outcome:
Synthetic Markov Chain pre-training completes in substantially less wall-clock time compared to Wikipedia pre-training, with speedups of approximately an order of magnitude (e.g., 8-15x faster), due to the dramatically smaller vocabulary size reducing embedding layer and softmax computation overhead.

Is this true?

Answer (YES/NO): NO